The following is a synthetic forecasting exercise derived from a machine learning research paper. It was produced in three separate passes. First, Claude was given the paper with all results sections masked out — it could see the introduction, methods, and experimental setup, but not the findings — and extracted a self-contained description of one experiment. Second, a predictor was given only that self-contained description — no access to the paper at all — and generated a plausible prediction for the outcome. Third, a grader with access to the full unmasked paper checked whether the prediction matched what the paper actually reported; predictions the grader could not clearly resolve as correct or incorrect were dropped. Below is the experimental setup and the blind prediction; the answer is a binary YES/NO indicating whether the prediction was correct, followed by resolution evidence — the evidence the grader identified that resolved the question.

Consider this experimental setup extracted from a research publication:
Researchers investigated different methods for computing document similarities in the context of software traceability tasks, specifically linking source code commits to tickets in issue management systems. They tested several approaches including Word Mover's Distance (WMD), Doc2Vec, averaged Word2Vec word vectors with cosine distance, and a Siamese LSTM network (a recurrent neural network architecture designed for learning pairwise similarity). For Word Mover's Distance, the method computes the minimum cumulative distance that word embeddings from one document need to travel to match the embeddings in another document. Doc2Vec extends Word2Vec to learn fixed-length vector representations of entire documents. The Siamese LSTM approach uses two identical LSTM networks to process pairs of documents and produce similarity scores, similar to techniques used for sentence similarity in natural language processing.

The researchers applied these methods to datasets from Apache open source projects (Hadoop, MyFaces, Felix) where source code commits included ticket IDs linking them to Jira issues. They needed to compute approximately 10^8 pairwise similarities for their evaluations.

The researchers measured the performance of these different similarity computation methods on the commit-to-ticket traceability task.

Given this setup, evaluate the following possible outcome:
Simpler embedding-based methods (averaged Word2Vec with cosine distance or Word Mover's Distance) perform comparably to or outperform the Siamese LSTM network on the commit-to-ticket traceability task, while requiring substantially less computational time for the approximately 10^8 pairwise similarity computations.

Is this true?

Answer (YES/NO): NO